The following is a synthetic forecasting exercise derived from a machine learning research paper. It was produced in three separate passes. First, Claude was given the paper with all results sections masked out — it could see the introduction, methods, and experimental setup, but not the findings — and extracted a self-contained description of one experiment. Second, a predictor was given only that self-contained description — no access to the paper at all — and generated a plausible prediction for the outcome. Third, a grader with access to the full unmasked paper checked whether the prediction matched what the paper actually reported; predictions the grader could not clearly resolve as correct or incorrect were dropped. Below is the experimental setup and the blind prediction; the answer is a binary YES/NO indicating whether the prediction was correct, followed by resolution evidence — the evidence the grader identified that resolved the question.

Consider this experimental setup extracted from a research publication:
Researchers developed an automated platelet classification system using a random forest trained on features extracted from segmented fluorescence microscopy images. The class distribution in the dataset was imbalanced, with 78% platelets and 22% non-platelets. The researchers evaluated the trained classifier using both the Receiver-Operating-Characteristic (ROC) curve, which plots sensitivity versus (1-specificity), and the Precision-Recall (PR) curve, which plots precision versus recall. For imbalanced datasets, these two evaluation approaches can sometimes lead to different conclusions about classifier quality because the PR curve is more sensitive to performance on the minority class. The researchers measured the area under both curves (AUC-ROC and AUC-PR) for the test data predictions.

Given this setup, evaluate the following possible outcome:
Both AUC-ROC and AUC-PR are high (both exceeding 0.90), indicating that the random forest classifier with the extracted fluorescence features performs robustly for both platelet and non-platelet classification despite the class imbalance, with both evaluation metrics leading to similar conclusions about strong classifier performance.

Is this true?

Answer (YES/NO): NO